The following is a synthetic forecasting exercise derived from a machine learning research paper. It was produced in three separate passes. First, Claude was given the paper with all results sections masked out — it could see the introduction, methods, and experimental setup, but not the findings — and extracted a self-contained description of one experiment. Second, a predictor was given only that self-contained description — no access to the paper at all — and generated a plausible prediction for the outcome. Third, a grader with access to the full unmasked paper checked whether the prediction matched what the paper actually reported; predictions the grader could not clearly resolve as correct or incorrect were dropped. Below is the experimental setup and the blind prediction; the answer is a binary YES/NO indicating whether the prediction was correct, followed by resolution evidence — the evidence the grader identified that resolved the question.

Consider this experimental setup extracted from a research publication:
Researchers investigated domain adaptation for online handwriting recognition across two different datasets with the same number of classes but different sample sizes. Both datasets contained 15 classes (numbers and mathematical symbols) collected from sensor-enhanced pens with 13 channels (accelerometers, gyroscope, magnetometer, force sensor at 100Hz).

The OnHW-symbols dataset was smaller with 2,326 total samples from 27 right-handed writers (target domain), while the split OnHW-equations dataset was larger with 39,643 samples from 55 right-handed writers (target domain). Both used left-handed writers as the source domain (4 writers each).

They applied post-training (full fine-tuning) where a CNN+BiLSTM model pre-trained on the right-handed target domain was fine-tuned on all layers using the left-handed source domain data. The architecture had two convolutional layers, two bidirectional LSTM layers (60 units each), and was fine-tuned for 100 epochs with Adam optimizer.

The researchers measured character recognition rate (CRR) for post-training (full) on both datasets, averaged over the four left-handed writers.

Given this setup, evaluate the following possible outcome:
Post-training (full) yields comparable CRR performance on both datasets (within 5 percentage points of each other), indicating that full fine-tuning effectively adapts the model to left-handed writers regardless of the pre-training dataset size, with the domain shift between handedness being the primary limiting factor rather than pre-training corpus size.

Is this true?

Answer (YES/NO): NO